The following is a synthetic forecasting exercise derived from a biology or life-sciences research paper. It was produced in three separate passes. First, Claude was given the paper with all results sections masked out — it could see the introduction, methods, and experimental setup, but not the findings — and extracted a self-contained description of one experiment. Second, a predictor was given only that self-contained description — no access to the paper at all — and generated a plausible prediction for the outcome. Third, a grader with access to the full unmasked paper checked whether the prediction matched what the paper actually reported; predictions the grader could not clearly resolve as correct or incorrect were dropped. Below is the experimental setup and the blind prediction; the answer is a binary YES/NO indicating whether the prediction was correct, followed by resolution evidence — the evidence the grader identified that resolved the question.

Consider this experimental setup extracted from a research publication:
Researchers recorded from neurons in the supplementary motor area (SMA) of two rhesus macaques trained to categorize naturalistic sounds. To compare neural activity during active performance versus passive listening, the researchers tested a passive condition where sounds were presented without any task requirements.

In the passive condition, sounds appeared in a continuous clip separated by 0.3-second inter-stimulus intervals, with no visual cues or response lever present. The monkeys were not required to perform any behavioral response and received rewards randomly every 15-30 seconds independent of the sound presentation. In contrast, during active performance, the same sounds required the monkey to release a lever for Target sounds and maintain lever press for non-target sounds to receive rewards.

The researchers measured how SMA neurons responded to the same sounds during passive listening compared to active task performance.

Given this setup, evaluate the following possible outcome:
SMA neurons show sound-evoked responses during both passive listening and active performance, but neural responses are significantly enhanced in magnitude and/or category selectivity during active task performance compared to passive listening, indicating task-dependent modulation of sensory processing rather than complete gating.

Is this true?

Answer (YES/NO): NO